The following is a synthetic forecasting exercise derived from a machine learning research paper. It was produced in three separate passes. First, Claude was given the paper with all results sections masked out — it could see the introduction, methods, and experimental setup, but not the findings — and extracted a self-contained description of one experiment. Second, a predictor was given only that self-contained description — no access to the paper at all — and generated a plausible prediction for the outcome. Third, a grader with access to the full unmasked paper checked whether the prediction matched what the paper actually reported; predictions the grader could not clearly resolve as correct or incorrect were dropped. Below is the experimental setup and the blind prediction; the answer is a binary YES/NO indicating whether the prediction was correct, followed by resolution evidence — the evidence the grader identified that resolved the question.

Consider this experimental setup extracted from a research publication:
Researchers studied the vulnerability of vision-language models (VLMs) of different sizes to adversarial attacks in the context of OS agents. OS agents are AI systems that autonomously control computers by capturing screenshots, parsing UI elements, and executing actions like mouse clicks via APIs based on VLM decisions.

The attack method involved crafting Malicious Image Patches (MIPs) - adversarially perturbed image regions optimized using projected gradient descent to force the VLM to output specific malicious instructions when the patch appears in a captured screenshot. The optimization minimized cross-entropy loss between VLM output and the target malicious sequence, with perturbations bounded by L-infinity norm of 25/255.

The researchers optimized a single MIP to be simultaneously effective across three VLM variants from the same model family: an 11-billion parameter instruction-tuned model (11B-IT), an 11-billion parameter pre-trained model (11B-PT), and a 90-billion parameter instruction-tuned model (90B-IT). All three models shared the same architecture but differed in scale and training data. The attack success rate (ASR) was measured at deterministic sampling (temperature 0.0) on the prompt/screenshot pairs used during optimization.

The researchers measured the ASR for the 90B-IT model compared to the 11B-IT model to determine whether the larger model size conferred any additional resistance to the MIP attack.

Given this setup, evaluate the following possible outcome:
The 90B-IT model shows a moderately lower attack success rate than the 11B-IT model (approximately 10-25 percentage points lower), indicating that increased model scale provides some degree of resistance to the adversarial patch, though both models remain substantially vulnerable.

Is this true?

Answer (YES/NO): NO